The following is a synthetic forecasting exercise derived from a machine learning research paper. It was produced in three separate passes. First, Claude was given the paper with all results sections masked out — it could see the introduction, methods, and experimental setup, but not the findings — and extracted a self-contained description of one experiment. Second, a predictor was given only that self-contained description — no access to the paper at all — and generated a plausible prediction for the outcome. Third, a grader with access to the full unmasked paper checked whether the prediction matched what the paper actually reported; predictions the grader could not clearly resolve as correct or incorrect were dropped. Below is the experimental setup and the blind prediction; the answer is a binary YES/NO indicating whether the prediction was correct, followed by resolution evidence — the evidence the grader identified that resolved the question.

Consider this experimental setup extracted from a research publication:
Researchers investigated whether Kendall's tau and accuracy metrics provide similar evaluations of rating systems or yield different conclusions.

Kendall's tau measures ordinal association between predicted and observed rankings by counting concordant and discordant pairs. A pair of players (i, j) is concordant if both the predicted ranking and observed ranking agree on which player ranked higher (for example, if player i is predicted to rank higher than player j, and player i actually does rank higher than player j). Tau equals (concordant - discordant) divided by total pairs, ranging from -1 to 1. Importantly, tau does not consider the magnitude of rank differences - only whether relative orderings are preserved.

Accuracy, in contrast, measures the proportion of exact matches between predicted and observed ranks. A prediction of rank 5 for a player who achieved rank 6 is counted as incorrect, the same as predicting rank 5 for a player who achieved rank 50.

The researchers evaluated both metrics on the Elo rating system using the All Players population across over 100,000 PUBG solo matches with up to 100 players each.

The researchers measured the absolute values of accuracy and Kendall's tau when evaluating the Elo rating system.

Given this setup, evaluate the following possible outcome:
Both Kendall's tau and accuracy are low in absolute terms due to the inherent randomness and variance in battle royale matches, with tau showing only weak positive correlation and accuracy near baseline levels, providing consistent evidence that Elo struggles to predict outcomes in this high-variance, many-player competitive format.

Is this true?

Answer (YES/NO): NO